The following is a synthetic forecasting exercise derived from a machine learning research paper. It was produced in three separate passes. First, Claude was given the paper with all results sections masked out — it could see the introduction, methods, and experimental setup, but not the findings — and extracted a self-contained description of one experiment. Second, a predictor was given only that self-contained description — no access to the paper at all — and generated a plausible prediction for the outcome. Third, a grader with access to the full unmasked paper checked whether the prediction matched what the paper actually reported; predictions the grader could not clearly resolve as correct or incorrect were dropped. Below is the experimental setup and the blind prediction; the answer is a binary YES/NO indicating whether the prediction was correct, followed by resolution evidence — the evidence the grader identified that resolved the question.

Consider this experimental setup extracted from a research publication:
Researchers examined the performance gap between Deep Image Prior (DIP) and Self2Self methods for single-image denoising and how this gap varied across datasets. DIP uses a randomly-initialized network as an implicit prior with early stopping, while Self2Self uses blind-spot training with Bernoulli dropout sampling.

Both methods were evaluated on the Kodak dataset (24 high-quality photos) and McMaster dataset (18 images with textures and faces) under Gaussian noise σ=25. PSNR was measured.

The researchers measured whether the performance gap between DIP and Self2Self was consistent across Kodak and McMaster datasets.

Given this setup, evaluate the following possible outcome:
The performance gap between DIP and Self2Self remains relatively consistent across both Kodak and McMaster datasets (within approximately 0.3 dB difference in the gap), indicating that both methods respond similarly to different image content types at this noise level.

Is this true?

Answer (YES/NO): NO